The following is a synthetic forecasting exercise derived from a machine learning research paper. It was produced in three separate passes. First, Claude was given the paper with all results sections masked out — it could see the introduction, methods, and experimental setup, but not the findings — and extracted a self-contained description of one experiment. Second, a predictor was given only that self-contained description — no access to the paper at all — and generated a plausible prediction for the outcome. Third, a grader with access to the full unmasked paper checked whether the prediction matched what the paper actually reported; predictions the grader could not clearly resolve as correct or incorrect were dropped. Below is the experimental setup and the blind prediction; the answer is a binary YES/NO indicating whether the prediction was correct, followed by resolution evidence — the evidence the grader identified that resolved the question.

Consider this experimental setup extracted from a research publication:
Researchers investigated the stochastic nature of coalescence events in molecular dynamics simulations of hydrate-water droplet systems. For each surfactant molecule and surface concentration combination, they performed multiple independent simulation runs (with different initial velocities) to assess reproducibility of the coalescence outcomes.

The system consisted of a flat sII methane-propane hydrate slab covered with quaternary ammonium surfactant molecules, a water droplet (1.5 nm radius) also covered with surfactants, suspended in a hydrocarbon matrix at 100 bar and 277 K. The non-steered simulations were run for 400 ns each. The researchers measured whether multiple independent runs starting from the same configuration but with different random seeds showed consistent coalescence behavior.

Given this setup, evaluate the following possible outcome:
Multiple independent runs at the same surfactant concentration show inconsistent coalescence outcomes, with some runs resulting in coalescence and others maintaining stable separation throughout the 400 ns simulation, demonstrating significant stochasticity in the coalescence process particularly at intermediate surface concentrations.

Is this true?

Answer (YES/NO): YES